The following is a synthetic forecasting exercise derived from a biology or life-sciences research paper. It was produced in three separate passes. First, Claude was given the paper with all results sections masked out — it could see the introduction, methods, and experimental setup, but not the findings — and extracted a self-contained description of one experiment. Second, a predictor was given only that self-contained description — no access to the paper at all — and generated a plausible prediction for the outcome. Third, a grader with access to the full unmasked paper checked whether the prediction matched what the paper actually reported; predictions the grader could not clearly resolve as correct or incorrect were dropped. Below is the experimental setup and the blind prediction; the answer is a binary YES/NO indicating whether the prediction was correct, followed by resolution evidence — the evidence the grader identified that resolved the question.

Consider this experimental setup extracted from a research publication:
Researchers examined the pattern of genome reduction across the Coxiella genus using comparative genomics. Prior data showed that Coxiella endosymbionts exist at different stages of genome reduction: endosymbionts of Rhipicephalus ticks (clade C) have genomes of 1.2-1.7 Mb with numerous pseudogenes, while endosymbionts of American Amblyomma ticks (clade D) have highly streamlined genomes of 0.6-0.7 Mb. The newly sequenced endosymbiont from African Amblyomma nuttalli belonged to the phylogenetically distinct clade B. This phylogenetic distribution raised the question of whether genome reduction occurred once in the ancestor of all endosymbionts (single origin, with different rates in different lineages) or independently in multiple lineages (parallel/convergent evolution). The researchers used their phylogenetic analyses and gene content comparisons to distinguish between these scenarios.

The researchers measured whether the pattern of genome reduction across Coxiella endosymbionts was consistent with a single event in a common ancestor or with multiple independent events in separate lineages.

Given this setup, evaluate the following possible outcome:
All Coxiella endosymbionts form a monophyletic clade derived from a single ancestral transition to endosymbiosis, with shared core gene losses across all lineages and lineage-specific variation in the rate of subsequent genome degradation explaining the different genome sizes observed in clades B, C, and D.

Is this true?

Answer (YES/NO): NO